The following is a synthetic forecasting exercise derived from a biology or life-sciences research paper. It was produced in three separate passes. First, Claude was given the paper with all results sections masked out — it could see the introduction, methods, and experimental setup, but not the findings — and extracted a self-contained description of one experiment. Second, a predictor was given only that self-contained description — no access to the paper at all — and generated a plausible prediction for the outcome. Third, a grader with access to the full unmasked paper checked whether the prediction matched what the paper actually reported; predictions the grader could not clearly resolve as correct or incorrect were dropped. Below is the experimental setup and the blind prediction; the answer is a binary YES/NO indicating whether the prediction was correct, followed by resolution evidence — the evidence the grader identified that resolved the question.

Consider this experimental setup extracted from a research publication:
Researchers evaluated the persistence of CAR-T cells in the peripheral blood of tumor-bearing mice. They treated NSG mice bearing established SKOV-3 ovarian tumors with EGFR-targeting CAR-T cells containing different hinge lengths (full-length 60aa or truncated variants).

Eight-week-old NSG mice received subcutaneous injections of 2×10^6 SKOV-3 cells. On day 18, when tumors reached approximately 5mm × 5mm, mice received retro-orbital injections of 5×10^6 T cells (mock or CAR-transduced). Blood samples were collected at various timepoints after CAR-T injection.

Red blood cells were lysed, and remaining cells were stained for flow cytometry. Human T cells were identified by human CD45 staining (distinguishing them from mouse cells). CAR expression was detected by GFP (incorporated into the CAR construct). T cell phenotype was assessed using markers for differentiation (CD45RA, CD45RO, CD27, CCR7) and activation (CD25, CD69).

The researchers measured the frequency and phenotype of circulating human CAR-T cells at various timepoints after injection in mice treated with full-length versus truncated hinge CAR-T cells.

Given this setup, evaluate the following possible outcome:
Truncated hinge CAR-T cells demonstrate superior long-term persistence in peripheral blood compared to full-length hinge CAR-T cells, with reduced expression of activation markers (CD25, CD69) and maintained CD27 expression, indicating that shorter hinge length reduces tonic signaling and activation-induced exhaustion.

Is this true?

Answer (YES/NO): NO